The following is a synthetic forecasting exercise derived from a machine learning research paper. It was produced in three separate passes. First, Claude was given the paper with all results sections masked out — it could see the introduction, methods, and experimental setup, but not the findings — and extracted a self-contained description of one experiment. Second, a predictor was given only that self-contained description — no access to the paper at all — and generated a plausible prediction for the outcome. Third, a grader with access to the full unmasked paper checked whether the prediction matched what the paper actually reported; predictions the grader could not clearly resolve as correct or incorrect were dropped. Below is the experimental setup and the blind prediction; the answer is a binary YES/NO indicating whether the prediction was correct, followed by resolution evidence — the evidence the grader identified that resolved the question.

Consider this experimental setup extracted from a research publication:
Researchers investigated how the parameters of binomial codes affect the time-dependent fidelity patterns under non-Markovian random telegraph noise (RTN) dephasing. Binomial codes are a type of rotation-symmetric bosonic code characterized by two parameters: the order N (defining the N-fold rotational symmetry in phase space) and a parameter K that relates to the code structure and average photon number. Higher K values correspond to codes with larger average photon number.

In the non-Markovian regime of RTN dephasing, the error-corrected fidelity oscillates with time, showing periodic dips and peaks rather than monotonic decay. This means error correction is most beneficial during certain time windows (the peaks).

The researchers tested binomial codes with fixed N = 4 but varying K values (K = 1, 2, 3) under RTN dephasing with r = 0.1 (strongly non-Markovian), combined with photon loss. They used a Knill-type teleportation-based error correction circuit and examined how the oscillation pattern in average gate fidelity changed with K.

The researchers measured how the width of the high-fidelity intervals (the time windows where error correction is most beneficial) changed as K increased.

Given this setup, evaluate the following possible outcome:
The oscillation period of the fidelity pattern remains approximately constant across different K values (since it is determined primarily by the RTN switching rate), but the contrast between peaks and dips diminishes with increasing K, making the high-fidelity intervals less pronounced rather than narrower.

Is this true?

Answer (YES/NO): NO